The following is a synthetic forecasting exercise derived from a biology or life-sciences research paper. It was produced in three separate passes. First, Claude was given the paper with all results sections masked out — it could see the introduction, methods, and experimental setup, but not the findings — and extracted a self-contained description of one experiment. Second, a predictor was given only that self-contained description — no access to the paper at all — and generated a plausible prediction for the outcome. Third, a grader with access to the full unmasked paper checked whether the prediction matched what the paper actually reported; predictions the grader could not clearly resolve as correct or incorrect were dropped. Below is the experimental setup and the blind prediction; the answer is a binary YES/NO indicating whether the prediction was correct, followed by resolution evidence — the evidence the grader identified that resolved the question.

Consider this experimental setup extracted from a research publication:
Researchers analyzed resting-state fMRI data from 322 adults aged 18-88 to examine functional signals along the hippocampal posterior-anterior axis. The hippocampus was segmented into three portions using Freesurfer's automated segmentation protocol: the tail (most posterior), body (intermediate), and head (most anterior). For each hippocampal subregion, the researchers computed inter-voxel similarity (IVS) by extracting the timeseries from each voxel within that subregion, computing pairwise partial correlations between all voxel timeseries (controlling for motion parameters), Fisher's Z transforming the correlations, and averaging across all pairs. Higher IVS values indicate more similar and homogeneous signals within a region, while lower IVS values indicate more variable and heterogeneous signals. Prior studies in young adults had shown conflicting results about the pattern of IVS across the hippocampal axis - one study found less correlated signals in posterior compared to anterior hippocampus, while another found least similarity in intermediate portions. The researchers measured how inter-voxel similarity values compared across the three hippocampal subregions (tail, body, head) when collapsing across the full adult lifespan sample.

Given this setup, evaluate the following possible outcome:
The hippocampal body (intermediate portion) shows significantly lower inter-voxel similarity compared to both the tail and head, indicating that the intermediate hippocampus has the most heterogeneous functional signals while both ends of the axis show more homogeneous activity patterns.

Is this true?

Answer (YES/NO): NO